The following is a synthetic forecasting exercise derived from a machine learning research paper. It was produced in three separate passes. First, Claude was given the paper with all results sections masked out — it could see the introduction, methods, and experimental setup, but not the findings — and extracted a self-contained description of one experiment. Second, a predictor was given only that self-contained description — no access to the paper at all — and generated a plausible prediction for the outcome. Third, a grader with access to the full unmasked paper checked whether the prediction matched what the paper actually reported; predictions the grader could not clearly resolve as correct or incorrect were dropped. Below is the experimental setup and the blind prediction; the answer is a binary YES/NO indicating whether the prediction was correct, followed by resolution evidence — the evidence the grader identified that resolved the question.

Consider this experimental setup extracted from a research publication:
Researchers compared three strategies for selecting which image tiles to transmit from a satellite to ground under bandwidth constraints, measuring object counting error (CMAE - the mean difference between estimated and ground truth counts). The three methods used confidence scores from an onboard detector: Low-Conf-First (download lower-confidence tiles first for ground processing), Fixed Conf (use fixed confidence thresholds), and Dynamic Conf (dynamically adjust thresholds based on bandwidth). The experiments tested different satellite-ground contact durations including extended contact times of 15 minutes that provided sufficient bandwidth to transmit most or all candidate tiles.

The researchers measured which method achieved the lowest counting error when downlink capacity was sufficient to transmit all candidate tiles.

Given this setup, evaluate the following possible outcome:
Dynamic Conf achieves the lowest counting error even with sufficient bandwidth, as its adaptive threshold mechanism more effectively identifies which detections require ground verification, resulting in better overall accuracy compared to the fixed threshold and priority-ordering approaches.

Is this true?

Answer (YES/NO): NO